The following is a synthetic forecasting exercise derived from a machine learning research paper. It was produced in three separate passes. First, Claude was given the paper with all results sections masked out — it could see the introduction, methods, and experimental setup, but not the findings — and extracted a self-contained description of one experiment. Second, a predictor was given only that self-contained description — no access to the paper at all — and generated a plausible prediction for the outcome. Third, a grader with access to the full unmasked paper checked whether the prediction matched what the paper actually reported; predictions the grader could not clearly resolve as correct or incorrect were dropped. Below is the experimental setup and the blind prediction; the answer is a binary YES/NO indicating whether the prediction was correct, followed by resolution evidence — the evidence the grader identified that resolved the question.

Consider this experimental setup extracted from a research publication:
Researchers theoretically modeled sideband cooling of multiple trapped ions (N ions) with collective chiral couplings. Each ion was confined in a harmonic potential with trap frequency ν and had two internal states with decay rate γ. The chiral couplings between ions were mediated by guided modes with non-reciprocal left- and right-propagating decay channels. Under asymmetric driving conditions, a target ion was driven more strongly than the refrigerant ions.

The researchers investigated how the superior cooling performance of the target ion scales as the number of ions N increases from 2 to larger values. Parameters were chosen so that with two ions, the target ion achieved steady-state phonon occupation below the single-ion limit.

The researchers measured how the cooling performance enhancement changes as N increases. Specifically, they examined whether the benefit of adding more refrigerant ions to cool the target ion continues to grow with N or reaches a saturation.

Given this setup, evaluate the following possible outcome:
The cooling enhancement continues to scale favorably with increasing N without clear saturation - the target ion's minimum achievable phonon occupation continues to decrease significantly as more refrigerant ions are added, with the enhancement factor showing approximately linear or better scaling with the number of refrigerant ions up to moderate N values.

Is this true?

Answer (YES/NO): NO